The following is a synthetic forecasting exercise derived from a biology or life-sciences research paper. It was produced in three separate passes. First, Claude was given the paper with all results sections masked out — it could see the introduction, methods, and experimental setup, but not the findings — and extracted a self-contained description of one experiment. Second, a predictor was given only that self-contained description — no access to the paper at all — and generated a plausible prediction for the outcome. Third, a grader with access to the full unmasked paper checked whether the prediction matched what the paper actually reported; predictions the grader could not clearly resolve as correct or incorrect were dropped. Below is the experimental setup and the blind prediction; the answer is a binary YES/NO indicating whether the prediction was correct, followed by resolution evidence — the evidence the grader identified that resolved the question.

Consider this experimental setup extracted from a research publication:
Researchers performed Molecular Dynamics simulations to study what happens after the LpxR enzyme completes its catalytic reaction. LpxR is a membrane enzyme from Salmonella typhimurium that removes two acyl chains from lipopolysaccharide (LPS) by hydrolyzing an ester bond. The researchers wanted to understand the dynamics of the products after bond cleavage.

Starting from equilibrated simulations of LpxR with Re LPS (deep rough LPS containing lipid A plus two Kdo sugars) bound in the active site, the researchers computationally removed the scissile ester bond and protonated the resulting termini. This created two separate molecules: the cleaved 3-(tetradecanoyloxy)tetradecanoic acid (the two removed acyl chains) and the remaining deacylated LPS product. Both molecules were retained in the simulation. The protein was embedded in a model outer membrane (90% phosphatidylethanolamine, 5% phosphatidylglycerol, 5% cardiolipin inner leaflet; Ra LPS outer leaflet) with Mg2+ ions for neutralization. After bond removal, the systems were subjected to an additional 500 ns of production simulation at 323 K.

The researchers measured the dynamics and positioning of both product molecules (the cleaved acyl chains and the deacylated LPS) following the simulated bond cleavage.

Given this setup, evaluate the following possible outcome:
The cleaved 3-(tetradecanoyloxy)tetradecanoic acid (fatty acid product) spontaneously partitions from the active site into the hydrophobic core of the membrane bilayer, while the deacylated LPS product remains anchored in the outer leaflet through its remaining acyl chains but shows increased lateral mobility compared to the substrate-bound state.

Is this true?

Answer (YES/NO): NO